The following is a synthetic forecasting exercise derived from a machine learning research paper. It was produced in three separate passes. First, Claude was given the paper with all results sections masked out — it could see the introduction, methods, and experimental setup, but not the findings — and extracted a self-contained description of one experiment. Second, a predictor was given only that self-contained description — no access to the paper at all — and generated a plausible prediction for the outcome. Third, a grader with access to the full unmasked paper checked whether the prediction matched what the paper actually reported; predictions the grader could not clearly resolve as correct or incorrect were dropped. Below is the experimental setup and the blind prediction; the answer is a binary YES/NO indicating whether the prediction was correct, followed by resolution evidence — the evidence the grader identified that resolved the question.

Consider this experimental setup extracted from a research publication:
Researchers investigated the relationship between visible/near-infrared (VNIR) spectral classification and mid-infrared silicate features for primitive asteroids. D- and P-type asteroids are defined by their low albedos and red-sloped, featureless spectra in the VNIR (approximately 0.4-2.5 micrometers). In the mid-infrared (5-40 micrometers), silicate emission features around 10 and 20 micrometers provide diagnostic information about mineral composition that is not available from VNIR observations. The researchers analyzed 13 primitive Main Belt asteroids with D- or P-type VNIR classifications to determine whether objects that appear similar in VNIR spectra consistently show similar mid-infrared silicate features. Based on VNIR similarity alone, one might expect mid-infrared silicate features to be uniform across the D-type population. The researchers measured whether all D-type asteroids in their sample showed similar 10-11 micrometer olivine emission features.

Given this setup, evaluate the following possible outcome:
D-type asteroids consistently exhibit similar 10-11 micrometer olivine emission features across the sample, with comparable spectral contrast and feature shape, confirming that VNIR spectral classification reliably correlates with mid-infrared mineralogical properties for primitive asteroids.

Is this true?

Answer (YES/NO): NO